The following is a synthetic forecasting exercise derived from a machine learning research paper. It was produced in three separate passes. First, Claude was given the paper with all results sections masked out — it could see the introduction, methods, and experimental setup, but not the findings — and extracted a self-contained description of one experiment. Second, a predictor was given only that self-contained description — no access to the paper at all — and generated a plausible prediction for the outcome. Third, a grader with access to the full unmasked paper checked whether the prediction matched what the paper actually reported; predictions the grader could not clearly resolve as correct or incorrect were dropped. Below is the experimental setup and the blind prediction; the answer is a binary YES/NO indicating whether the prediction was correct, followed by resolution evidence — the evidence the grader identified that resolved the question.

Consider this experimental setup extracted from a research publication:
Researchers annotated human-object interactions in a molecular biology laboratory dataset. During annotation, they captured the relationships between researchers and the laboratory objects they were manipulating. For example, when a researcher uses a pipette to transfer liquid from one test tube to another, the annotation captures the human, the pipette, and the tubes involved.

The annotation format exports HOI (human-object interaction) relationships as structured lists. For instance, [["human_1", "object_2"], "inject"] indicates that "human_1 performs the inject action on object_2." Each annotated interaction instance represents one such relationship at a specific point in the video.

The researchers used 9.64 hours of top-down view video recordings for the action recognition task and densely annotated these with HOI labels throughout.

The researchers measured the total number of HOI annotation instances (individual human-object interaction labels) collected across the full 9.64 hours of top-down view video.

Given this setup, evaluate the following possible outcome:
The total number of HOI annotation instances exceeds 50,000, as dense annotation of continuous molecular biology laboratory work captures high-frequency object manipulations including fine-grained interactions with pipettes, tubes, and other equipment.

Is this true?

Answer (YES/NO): NO